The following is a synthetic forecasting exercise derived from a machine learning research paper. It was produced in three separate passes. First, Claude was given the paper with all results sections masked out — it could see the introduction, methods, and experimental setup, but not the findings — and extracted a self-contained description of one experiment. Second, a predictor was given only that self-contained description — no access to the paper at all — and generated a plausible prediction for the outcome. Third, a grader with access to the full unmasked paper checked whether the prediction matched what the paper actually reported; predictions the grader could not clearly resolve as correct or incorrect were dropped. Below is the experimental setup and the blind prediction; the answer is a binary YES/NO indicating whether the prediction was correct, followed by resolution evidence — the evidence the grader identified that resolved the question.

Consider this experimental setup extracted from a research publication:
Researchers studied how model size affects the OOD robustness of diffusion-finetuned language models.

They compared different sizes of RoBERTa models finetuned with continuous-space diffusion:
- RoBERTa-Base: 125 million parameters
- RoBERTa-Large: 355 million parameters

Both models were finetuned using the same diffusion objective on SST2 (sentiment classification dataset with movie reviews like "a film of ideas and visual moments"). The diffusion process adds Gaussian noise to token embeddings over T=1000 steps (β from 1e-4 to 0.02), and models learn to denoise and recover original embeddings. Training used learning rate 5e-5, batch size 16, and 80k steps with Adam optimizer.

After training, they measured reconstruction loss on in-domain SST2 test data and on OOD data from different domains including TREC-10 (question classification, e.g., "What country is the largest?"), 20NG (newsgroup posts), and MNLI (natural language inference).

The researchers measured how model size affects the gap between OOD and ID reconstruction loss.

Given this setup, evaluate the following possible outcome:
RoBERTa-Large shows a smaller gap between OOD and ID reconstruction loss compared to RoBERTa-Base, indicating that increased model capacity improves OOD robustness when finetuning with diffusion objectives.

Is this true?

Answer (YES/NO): NO